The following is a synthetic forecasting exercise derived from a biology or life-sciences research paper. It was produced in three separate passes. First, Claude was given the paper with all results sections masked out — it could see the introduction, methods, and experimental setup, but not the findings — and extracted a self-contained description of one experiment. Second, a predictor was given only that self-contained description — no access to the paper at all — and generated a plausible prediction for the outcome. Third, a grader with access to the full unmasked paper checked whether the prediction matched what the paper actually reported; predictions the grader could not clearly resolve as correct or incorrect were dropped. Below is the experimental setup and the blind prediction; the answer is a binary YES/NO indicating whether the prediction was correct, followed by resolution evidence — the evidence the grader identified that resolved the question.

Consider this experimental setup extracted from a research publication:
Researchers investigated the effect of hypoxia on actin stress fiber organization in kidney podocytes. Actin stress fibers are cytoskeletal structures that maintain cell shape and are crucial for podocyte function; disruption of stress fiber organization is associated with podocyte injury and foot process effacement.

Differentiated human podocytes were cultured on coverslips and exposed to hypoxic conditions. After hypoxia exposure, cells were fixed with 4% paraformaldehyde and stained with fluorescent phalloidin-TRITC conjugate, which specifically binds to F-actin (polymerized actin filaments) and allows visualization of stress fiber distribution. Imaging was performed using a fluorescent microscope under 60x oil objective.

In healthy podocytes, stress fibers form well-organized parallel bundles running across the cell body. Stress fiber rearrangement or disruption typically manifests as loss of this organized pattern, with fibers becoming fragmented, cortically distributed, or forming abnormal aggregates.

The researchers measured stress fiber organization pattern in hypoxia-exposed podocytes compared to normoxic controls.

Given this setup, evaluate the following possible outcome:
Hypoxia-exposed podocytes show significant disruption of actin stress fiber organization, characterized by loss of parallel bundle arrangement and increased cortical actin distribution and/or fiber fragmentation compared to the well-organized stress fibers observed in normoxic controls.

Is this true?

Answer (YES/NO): YES